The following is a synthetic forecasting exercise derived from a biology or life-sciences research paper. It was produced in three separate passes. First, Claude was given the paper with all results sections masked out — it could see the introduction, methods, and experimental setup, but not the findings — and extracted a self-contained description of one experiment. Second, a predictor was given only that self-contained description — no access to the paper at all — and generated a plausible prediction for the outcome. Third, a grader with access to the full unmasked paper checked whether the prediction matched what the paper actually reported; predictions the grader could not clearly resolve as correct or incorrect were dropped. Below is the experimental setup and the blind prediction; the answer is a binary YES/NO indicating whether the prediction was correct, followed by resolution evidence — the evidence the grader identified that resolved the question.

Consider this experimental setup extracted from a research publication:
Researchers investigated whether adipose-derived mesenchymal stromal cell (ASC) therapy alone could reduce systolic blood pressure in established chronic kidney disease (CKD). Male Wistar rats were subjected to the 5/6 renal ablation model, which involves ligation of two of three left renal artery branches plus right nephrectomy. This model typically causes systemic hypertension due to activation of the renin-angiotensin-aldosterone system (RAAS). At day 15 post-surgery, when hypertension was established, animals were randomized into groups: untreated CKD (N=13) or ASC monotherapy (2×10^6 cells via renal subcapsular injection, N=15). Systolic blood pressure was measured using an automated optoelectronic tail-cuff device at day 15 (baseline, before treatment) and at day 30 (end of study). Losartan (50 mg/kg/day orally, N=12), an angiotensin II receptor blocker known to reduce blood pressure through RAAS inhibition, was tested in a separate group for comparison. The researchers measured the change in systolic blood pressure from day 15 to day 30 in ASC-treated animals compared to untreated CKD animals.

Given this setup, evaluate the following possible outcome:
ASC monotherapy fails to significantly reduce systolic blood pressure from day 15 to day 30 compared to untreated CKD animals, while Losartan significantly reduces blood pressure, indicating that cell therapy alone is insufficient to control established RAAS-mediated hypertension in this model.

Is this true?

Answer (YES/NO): YES